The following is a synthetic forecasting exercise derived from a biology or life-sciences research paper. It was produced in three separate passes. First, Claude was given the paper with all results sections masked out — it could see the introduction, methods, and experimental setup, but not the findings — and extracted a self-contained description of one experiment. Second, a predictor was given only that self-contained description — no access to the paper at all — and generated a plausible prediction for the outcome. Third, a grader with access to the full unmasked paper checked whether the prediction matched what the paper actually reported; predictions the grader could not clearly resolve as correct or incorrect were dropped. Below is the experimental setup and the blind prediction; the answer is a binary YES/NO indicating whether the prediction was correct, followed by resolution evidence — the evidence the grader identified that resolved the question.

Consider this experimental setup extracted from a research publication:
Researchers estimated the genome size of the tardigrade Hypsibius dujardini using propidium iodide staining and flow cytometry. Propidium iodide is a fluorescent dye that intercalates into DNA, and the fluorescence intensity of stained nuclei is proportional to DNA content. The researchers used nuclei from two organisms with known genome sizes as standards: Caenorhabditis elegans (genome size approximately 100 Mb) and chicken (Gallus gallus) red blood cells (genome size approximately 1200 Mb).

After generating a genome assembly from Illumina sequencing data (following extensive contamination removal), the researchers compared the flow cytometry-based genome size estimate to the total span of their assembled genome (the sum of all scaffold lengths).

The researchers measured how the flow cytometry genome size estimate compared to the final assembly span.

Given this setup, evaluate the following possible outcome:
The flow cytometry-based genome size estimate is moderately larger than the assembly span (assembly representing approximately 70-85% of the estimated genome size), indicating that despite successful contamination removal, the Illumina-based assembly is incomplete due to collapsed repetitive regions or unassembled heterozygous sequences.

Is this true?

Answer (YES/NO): NO